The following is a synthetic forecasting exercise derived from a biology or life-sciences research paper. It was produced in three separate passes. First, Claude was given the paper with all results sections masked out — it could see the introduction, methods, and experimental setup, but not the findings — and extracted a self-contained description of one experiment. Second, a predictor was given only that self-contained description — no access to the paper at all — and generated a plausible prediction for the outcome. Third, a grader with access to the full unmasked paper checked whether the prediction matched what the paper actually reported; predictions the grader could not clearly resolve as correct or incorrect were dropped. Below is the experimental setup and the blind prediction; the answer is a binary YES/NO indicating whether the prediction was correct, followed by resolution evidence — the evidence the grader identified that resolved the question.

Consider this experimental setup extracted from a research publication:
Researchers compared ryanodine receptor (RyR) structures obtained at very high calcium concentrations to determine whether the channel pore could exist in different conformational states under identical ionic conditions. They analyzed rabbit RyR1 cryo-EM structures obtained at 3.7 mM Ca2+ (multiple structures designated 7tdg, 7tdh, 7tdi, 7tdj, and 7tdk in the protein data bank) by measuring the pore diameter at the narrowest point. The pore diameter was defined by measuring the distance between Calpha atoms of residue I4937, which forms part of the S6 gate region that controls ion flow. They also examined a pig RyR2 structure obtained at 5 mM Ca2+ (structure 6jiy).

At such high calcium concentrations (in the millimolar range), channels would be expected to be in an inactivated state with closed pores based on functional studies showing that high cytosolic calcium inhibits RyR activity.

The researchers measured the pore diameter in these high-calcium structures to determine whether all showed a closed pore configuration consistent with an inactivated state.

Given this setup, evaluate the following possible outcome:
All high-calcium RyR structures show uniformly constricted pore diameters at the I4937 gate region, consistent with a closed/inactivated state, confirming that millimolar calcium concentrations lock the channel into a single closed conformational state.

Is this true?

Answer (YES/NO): NO